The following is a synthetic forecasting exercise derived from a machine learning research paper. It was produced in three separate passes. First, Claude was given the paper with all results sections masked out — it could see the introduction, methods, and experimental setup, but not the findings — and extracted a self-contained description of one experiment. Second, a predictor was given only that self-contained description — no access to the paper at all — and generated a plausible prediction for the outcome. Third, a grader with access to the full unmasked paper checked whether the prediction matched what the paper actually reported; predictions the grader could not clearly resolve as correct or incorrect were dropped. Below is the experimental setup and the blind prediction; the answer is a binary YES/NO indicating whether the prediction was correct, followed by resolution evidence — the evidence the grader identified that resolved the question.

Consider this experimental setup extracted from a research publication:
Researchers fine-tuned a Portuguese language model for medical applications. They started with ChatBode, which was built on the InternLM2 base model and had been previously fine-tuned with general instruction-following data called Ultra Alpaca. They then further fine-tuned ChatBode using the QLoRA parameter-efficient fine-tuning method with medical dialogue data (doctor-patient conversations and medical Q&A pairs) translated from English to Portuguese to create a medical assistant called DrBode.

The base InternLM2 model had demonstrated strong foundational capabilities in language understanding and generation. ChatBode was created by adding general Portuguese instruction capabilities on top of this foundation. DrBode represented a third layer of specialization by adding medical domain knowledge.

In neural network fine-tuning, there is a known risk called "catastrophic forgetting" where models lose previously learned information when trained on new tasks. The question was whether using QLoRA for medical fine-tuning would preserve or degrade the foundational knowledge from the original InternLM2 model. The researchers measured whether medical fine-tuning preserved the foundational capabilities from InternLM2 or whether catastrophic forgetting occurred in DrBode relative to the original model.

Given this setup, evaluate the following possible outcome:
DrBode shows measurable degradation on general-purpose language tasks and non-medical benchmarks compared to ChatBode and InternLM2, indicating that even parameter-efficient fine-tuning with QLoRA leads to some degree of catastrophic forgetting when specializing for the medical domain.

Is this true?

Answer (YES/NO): NO